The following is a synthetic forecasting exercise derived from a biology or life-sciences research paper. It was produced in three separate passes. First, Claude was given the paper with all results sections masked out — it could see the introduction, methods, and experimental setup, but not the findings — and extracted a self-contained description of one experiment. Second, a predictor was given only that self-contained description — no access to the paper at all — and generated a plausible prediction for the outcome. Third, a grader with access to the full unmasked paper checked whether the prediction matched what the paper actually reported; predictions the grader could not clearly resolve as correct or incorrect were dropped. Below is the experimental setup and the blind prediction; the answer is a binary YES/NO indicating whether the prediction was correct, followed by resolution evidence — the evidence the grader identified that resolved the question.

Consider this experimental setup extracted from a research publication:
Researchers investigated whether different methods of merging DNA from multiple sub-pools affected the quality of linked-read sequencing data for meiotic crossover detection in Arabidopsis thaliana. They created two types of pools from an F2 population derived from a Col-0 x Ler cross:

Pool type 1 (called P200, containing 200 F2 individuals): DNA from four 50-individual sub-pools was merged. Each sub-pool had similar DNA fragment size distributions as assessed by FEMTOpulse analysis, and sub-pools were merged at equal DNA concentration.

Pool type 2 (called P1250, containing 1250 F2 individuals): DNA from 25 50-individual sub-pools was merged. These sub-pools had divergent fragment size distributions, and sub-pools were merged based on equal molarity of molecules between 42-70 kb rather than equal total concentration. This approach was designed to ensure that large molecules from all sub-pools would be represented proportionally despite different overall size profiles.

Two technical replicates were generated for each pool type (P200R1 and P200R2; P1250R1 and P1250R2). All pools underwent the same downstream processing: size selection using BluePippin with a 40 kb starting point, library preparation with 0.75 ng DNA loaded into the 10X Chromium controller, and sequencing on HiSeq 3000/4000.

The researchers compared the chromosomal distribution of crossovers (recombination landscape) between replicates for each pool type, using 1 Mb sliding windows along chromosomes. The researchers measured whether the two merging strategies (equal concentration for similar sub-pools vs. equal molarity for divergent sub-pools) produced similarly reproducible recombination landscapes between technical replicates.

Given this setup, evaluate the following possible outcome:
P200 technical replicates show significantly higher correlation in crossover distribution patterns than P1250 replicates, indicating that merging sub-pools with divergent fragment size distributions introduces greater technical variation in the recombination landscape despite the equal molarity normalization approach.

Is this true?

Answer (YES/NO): NO